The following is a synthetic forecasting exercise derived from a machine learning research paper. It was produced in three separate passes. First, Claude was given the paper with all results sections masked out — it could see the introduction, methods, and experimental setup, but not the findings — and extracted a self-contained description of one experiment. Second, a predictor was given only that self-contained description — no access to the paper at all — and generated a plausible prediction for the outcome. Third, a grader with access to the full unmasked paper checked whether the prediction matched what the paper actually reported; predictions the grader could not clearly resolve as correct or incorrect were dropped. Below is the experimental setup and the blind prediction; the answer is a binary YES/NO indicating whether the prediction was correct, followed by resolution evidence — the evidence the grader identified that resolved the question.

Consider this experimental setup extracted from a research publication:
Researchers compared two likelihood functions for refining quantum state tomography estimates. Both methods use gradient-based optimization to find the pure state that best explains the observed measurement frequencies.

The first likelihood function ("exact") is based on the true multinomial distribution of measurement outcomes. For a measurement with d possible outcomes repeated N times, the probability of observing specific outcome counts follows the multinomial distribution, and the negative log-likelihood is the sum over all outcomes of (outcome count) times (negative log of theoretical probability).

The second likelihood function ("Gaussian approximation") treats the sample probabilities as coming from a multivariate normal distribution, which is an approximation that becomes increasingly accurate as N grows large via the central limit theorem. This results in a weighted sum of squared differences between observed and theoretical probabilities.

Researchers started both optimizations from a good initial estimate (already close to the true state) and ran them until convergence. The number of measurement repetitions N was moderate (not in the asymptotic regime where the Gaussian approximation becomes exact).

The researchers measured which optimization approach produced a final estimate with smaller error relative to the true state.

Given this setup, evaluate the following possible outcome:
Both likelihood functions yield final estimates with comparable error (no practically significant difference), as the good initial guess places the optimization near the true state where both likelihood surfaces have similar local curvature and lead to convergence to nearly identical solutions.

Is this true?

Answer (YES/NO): NO